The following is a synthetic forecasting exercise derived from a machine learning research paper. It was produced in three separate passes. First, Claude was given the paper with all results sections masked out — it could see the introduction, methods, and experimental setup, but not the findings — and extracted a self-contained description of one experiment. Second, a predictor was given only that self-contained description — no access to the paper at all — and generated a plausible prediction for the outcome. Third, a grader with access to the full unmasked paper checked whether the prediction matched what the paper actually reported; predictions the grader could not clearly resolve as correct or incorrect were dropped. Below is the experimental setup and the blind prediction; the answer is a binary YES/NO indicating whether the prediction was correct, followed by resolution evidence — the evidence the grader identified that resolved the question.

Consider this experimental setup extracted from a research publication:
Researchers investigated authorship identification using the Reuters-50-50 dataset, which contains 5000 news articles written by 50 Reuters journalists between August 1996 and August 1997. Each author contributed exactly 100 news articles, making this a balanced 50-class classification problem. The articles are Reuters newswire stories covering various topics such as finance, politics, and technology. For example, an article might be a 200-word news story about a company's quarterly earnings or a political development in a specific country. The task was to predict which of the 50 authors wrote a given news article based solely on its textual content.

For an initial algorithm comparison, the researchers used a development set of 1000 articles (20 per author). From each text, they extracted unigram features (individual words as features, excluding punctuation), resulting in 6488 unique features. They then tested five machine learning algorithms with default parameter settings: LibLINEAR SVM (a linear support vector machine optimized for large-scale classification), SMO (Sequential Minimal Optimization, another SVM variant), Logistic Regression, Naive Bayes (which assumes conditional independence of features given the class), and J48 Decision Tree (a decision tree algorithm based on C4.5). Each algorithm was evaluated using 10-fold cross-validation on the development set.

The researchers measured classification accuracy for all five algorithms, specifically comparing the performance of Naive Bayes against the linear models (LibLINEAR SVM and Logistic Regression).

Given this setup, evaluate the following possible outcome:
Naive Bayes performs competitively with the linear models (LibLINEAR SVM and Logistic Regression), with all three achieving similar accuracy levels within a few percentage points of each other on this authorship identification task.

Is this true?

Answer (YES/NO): NO